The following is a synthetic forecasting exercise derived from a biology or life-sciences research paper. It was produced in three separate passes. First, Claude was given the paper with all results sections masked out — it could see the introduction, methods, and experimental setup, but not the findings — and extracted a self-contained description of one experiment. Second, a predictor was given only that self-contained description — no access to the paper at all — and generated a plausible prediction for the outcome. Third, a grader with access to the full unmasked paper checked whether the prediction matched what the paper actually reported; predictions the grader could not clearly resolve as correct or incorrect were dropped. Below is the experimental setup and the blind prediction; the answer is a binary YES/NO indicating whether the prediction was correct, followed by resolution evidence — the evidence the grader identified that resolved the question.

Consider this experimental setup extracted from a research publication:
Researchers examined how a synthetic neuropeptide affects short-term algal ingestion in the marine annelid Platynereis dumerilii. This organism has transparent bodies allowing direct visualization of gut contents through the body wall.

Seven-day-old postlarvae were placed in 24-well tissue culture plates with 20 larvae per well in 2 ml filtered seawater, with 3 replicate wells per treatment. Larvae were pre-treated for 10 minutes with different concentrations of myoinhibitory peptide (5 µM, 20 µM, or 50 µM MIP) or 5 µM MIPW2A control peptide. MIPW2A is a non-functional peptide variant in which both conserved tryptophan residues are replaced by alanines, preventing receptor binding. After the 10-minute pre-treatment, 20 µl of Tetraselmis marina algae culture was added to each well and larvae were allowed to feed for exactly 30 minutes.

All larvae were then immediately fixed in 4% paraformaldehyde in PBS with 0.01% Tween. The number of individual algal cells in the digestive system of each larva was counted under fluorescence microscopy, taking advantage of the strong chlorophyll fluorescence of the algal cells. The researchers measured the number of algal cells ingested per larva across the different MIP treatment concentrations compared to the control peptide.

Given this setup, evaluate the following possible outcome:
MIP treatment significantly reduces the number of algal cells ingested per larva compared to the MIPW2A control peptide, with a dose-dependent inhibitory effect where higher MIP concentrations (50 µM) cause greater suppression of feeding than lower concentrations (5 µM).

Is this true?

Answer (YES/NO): NO